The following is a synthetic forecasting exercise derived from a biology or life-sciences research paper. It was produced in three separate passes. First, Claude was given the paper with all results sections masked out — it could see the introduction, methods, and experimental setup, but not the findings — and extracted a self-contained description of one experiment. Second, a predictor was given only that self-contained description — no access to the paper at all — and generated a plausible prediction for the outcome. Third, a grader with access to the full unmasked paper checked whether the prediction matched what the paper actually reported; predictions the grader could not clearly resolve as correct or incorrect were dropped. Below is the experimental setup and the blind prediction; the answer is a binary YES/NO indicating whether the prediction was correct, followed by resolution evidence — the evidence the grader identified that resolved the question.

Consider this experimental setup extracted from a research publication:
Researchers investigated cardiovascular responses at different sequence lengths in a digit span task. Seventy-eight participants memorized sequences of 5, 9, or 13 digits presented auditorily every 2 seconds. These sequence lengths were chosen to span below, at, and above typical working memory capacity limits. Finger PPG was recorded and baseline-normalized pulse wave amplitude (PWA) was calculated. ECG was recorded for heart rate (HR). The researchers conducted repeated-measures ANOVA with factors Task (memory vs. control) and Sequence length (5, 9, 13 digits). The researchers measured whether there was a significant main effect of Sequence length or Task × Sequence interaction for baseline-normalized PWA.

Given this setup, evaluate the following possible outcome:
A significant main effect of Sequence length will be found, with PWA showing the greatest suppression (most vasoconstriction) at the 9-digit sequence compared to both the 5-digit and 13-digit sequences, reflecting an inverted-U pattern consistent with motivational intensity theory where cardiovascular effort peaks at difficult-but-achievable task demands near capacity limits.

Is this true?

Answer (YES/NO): NO